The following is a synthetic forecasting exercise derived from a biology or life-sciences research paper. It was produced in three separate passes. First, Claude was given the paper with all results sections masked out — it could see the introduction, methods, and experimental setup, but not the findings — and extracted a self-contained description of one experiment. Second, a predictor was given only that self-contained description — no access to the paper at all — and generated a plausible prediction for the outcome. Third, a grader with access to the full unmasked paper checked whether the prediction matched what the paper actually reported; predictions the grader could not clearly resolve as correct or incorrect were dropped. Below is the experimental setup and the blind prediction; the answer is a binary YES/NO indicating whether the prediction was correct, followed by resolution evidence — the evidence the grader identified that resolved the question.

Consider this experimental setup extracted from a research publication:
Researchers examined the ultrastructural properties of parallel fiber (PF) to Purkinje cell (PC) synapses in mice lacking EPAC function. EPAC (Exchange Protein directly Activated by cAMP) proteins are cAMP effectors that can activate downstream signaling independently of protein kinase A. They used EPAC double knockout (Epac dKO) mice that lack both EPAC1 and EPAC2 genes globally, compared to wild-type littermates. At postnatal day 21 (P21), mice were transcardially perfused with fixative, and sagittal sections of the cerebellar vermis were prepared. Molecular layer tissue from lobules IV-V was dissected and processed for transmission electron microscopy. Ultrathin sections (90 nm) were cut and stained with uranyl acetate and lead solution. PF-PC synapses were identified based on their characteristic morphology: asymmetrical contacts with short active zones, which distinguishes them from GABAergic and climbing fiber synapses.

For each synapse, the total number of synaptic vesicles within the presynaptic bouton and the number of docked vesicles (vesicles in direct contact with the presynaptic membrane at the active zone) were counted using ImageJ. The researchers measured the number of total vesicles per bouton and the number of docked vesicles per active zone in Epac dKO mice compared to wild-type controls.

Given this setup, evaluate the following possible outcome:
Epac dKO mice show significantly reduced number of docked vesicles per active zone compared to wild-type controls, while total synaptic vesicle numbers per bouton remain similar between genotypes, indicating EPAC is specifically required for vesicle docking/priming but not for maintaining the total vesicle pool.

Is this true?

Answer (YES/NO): YES